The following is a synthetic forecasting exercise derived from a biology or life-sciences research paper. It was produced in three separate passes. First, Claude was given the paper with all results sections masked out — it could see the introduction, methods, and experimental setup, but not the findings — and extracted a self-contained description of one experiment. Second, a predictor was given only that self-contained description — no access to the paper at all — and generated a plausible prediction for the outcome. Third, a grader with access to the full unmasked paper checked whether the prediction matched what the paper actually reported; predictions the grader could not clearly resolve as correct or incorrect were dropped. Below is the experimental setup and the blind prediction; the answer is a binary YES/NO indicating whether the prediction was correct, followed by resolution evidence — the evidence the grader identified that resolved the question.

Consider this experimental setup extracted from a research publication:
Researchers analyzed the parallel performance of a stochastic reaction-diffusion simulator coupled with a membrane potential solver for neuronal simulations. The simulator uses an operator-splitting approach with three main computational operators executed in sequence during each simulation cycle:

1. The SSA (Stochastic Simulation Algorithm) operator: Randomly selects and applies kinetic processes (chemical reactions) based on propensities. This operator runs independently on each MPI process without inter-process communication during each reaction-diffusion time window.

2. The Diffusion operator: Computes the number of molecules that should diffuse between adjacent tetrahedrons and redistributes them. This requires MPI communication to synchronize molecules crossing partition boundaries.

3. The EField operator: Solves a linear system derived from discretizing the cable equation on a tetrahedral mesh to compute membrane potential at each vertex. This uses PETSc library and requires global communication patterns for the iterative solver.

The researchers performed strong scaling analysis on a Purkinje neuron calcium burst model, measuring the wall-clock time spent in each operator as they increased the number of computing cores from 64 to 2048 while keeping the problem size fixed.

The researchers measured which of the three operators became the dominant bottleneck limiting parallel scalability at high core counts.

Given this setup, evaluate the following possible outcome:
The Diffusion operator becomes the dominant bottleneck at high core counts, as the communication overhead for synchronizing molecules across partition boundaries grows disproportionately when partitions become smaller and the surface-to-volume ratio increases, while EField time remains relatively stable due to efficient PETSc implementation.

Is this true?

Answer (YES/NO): NO